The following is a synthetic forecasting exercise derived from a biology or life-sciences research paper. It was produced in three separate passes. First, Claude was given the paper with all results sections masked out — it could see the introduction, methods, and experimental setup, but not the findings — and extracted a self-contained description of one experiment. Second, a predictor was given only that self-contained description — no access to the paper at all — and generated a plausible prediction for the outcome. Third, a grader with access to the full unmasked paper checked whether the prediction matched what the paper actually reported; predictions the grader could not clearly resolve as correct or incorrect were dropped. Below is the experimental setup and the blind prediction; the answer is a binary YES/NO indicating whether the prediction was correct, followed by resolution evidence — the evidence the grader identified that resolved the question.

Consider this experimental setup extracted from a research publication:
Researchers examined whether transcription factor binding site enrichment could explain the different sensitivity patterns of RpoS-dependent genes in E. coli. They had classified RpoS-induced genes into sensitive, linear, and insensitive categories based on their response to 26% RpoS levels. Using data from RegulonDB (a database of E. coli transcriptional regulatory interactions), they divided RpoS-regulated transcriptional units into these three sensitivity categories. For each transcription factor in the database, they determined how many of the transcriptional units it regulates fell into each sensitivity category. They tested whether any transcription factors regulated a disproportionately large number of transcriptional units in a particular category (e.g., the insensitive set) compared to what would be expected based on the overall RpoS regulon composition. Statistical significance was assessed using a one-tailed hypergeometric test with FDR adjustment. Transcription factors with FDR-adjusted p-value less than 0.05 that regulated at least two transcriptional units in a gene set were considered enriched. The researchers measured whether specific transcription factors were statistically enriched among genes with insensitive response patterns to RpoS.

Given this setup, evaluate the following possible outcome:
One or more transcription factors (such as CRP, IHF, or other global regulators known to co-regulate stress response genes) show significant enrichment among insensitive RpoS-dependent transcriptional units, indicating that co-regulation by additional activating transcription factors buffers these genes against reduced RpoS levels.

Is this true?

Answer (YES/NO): YES